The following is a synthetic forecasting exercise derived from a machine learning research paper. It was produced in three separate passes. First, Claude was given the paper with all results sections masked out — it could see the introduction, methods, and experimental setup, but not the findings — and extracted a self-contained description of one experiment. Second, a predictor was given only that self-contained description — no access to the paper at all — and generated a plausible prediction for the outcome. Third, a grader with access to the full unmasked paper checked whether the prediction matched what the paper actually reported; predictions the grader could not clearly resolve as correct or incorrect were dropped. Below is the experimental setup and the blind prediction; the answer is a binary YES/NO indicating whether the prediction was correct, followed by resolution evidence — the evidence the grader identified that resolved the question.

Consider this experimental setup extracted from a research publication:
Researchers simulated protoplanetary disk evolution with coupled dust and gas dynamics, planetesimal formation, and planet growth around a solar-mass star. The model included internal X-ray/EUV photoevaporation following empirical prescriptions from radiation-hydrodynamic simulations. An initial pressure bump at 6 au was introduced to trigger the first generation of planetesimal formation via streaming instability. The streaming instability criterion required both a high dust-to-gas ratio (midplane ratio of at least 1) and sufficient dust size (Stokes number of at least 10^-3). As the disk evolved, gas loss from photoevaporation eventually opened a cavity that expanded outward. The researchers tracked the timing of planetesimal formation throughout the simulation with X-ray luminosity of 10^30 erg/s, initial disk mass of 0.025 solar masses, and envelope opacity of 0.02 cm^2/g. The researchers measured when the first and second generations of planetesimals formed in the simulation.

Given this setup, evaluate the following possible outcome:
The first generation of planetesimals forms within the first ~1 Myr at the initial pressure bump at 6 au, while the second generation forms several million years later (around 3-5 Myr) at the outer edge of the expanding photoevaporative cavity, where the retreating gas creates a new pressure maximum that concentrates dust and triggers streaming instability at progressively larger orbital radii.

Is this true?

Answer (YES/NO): NO